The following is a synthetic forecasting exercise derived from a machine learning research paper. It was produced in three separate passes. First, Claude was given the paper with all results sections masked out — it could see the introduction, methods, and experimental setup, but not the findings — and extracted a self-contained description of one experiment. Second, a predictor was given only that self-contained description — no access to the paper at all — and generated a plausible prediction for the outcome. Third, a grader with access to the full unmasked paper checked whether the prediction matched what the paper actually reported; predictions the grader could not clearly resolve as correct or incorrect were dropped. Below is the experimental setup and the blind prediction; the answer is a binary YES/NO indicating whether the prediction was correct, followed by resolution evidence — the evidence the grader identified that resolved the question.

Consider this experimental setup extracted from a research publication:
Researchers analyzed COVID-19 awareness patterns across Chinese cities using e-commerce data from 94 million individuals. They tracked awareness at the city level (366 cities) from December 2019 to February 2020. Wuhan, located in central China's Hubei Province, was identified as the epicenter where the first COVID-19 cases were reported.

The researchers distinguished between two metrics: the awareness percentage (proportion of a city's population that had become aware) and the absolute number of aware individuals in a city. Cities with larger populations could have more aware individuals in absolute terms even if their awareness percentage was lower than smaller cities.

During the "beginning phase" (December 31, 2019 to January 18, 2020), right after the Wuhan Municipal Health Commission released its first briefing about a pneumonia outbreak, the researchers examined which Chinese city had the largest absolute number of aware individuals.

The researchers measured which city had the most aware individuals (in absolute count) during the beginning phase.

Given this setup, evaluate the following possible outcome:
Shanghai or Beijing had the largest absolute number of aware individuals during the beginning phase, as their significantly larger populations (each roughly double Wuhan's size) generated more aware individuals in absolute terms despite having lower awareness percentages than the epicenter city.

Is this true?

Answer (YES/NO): NO